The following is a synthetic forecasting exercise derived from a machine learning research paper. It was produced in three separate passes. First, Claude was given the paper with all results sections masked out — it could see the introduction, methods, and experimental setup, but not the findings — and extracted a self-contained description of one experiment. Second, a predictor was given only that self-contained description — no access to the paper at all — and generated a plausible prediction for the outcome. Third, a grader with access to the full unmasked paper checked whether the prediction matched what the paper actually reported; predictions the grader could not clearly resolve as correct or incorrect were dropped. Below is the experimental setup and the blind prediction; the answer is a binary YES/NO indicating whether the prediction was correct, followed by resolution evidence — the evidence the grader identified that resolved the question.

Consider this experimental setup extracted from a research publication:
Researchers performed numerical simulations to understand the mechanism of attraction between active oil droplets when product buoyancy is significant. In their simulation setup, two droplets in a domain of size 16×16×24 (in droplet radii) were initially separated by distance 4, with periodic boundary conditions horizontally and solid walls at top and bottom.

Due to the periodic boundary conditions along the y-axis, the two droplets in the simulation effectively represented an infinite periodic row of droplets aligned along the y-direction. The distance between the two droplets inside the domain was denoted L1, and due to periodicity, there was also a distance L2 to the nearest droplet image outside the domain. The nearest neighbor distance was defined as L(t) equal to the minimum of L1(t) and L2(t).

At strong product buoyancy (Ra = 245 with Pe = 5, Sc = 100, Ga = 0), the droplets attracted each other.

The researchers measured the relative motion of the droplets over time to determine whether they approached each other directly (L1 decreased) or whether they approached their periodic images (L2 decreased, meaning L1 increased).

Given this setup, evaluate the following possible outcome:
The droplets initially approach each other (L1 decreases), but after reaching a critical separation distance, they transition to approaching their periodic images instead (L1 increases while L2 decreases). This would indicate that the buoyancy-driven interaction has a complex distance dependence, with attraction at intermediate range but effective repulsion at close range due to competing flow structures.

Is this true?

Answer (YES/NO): NO